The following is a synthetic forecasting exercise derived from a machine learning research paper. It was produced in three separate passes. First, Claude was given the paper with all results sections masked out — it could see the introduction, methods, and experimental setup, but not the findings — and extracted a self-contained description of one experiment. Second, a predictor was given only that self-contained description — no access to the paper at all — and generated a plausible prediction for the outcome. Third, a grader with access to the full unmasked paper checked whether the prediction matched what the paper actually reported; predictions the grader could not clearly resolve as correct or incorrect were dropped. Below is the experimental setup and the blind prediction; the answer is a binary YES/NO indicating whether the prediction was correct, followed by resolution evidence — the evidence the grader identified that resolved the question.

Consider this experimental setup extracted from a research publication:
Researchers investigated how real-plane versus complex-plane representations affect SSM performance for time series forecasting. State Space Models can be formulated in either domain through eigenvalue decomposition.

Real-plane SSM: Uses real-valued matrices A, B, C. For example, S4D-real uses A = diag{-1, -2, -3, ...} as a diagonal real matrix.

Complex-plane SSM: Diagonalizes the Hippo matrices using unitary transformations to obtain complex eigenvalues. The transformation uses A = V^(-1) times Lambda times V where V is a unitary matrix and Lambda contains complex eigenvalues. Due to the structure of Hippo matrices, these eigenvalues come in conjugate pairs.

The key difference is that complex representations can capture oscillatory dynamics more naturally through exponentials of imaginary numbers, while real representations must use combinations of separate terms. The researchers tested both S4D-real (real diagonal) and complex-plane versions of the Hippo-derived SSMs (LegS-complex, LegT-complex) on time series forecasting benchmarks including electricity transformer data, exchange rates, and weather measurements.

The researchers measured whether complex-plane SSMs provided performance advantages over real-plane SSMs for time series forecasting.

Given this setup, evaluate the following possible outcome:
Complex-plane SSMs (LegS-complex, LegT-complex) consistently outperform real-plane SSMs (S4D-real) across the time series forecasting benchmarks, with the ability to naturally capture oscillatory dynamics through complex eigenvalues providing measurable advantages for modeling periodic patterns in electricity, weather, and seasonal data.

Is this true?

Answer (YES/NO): NO